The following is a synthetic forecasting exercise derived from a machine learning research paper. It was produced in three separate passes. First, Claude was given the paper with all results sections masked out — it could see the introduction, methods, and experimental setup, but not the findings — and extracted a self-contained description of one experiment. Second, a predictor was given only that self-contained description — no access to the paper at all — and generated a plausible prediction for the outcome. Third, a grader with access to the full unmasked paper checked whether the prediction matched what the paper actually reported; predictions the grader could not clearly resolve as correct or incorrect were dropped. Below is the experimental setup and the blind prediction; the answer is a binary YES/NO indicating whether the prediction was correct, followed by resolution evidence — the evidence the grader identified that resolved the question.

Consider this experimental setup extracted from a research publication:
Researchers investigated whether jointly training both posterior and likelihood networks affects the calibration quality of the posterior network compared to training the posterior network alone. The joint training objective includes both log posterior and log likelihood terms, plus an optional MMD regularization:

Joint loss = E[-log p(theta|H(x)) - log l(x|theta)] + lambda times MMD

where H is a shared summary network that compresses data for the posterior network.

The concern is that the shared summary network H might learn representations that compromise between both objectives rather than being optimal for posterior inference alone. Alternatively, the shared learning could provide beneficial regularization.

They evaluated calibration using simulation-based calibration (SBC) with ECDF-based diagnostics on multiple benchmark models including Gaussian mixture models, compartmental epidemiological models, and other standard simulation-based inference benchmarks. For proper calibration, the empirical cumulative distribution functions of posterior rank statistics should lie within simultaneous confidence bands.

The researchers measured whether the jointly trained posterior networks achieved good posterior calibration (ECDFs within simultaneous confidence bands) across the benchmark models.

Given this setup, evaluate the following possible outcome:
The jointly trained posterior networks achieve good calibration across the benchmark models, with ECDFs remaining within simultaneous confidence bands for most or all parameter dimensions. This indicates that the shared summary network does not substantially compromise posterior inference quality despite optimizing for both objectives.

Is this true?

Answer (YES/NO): YES